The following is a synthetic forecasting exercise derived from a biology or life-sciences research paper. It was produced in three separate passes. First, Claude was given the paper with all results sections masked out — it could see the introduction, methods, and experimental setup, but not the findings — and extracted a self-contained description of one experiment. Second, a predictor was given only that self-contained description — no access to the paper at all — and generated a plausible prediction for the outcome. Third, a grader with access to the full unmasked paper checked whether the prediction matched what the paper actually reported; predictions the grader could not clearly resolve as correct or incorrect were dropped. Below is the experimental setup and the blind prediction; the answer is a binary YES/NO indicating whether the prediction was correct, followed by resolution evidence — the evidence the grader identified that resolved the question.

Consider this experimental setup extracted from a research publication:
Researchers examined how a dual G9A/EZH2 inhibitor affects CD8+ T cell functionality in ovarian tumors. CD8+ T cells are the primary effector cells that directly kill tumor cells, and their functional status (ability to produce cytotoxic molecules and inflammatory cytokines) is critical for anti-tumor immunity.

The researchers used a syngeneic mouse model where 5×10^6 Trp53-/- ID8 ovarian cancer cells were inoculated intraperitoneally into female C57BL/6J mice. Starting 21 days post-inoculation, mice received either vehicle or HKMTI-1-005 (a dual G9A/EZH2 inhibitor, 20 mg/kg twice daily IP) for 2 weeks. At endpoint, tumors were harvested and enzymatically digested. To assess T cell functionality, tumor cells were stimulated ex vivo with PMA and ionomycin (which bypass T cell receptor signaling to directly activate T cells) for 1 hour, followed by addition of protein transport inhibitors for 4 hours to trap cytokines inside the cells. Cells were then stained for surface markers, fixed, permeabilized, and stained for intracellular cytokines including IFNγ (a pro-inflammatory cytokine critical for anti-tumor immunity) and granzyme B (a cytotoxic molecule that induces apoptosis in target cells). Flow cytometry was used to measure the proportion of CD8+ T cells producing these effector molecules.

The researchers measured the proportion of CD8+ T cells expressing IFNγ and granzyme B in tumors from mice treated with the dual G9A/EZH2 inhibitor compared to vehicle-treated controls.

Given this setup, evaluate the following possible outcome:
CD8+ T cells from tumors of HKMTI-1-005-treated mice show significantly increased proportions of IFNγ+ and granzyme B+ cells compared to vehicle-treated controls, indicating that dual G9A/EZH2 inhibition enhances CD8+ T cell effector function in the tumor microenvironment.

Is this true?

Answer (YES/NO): NO